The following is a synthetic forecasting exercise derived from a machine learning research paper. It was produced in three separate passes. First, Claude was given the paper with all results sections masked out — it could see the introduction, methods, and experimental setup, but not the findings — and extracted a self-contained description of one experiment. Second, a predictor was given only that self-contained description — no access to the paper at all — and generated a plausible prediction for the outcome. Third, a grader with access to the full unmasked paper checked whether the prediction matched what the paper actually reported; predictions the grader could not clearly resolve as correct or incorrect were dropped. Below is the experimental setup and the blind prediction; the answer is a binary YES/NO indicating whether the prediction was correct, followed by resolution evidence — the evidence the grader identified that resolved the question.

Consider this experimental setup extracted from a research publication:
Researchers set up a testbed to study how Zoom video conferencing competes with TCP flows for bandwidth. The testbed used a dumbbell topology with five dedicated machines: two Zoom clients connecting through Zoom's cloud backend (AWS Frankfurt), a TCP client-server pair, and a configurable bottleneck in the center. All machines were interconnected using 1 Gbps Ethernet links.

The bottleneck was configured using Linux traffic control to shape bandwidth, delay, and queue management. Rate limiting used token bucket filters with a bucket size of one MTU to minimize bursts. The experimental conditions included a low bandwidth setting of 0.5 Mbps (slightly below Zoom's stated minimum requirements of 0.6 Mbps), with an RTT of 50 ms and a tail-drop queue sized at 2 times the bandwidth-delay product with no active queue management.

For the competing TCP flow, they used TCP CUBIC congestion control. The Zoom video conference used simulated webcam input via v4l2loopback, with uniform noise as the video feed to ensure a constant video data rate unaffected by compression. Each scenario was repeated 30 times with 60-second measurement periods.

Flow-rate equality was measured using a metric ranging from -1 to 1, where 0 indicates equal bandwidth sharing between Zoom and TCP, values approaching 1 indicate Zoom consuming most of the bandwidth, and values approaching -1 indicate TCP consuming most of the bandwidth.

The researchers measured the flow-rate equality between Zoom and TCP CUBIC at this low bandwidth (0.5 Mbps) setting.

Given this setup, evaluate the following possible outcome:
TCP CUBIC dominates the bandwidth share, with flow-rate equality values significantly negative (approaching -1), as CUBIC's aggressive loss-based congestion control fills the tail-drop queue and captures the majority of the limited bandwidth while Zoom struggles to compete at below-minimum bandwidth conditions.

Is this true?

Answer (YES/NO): NO